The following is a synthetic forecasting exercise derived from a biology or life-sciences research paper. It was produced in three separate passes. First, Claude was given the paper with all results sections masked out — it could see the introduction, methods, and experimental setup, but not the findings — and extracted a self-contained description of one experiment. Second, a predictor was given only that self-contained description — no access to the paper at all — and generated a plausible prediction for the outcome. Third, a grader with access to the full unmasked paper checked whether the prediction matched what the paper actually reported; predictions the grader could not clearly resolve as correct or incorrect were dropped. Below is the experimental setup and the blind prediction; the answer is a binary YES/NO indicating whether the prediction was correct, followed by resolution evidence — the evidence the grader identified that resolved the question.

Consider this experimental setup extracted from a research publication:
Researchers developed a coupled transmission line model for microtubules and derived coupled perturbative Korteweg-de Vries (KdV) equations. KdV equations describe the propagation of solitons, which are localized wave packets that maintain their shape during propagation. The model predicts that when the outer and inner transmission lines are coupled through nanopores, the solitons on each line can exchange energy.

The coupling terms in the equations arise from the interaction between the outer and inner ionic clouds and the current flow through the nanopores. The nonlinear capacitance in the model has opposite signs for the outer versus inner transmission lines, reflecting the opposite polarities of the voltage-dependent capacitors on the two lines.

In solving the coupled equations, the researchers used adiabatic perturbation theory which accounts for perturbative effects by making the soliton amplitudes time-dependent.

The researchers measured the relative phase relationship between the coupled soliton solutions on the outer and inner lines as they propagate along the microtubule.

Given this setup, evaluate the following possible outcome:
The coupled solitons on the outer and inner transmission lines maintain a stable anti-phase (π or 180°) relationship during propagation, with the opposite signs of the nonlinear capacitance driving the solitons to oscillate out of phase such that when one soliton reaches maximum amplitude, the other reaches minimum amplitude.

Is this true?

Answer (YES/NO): YES